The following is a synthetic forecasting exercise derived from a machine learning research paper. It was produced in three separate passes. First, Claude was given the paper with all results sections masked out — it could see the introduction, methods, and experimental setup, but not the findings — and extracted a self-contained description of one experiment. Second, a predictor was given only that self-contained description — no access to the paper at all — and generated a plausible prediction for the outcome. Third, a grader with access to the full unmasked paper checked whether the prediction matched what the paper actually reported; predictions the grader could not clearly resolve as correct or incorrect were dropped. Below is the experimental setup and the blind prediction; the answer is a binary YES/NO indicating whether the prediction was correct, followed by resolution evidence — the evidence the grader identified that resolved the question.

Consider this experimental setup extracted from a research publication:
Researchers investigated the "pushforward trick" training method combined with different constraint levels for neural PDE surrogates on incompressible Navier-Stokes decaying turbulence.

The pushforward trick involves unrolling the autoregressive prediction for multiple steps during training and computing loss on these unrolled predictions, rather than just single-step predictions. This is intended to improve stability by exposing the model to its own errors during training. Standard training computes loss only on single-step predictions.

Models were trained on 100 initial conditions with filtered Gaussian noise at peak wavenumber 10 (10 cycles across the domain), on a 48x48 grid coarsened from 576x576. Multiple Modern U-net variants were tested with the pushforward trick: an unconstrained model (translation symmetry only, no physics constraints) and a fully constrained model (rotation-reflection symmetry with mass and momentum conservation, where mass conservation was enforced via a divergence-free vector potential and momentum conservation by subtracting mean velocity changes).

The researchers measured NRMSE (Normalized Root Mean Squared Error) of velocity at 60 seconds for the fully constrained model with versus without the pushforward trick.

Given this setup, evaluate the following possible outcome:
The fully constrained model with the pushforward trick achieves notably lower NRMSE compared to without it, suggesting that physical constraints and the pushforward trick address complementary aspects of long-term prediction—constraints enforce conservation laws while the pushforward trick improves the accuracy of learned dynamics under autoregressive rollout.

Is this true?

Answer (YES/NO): YES